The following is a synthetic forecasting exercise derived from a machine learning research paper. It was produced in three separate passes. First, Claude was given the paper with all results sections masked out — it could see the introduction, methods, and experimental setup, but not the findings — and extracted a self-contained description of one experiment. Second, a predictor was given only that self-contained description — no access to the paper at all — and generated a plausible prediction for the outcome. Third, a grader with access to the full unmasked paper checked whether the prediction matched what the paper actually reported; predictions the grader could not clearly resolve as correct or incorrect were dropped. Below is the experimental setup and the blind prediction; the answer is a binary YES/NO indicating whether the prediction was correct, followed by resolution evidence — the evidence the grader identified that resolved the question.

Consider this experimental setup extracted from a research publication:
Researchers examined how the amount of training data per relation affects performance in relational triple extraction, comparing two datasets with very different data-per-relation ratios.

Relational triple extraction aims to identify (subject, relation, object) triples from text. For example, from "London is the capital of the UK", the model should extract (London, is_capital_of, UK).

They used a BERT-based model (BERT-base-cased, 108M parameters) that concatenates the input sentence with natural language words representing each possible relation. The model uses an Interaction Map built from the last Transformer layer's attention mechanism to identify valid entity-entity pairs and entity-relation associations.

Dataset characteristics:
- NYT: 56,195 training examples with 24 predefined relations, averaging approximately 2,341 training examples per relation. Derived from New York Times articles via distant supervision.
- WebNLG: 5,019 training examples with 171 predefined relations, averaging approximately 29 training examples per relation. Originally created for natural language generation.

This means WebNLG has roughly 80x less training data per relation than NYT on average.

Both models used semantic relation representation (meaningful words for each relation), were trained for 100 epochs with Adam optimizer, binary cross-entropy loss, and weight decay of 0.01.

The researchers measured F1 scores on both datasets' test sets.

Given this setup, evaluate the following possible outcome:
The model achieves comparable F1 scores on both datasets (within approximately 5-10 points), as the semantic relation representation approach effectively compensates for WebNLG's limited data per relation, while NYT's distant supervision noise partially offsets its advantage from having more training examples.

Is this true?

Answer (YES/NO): YES